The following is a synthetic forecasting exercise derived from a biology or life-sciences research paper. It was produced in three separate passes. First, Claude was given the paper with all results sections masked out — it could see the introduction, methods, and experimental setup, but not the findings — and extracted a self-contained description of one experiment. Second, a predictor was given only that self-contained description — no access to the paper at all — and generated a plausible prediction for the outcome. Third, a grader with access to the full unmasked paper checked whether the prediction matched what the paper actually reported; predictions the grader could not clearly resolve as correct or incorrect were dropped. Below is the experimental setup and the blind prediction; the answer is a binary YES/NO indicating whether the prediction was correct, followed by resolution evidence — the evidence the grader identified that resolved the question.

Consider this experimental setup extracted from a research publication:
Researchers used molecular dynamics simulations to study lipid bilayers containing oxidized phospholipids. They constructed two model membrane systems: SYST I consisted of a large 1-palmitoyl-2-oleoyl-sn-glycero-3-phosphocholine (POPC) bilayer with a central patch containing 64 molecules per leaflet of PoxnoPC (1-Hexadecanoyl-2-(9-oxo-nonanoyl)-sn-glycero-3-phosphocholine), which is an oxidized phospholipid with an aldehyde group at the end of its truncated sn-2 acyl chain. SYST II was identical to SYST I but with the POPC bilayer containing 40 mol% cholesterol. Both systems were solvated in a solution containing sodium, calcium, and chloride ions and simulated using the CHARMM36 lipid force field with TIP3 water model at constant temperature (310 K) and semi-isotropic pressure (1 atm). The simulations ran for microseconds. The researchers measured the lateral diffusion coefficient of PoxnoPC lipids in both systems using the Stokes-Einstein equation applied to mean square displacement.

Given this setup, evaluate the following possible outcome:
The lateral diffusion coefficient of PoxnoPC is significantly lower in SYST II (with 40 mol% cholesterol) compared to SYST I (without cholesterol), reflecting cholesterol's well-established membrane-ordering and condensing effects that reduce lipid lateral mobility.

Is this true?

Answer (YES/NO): YES